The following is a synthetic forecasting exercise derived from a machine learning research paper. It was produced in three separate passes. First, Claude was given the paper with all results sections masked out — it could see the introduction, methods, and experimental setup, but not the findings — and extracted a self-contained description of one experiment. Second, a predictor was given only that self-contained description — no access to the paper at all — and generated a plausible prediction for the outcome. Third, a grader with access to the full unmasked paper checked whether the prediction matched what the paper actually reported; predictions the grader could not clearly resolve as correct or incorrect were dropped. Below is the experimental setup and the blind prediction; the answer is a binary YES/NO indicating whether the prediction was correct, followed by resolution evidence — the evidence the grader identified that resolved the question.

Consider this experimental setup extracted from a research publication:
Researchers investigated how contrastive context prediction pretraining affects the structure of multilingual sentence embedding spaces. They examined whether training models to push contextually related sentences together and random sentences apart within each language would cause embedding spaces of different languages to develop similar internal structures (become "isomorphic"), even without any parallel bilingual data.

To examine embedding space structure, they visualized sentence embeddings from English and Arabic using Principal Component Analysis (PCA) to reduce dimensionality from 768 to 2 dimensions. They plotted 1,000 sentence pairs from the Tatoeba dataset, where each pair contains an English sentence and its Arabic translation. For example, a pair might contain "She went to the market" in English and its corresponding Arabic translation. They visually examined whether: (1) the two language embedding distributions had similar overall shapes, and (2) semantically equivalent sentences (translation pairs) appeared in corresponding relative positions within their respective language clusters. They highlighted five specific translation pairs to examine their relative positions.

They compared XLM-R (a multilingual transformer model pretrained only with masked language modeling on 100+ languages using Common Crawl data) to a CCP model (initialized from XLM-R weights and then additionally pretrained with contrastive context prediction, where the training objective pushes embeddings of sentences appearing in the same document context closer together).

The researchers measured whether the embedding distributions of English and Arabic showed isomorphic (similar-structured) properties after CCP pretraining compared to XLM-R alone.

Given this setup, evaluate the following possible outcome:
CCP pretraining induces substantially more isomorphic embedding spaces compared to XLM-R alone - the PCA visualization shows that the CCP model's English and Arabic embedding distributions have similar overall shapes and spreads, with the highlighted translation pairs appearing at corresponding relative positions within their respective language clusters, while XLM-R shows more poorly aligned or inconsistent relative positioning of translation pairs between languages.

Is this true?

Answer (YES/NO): YES